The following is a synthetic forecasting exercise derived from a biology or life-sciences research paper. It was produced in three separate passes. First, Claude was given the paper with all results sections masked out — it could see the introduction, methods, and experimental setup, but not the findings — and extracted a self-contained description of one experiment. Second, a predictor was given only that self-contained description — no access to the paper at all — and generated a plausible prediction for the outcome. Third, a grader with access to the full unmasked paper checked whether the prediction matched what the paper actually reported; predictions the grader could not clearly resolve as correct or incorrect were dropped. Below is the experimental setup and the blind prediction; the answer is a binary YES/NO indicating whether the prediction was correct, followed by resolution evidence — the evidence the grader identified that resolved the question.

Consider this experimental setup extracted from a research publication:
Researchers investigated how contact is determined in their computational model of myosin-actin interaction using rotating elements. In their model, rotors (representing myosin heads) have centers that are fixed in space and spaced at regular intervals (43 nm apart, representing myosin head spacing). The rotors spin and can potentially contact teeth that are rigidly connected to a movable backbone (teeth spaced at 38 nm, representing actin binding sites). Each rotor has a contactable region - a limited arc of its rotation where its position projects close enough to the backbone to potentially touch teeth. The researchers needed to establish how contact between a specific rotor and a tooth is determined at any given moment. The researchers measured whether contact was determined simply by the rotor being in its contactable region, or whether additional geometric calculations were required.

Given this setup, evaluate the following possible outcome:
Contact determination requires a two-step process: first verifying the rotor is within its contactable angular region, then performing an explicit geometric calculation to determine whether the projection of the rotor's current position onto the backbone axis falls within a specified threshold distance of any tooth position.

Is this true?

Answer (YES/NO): YES